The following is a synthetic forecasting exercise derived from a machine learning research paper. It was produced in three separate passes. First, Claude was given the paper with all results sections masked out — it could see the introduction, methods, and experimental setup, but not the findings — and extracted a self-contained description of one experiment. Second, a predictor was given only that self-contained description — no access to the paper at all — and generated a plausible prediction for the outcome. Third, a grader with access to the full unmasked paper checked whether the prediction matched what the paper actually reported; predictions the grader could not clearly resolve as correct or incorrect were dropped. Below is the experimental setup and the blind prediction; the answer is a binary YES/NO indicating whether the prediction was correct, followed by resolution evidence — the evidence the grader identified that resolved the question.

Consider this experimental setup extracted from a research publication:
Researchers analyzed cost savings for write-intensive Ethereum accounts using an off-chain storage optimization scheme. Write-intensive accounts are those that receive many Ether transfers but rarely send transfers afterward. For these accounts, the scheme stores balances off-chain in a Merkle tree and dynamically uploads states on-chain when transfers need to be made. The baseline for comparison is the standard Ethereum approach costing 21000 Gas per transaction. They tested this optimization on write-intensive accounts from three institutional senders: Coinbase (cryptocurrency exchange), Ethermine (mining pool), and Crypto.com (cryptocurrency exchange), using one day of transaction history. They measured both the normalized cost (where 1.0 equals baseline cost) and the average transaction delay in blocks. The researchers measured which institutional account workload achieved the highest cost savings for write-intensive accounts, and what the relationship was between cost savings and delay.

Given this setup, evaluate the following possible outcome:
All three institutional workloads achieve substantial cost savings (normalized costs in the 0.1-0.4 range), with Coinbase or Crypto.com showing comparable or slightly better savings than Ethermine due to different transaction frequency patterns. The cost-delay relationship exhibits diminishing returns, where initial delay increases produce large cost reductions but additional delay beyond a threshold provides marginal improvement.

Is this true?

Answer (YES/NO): NO